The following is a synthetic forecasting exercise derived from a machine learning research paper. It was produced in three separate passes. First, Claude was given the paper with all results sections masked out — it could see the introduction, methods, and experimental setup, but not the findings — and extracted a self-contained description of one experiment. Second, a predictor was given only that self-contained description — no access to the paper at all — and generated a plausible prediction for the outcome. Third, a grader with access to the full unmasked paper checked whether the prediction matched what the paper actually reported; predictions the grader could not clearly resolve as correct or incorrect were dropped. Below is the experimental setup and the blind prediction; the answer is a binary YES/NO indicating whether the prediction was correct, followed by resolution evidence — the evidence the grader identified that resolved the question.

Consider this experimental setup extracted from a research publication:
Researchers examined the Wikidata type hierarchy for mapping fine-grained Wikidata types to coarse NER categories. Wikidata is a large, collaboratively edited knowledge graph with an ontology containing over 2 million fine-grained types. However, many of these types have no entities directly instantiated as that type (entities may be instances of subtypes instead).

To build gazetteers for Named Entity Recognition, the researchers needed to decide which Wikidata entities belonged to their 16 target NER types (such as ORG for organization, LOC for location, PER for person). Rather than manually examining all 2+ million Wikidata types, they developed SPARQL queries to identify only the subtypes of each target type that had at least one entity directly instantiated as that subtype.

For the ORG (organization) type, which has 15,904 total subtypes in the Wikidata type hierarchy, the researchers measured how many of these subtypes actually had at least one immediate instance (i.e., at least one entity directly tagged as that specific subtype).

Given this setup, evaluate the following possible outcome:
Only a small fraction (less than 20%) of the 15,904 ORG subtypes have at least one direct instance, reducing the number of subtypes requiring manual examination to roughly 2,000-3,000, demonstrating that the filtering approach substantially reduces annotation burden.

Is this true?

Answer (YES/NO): NO